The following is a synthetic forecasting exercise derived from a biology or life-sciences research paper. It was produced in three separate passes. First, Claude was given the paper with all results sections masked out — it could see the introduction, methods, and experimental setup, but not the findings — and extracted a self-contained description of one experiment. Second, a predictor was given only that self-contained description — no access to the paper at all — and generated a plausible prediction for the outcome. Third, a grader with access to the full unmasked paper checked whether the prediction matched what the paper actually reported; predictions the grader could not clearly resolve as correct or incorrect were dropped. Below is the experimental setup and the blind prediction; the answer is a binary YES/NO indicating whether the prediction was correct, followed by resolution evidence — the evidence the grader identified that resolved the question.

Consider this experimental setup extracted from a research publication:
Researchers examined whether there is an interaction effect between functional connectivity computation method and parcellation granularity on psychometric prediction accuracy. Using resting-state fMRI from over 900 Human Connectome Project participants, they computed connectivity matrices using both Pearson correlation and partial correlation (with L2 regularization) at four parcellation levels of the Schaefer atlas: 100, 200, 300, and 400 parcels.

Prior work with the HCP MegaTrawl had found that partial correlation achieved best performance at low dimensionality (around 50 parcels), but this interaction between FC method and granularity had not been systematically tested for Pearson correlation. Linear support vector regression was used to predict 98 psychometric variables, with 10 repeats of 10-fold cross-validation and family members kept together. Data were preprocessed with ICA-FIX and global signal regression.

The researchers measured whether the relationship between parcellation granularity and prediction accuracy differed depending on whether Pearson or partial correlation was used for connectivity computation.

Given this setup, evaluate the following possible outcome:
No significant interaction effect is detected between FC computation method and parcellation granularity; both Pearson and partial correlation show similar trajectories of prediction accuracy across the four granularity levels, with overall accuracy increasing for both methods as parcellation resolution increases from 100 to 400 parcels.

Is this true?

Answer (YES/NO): NO